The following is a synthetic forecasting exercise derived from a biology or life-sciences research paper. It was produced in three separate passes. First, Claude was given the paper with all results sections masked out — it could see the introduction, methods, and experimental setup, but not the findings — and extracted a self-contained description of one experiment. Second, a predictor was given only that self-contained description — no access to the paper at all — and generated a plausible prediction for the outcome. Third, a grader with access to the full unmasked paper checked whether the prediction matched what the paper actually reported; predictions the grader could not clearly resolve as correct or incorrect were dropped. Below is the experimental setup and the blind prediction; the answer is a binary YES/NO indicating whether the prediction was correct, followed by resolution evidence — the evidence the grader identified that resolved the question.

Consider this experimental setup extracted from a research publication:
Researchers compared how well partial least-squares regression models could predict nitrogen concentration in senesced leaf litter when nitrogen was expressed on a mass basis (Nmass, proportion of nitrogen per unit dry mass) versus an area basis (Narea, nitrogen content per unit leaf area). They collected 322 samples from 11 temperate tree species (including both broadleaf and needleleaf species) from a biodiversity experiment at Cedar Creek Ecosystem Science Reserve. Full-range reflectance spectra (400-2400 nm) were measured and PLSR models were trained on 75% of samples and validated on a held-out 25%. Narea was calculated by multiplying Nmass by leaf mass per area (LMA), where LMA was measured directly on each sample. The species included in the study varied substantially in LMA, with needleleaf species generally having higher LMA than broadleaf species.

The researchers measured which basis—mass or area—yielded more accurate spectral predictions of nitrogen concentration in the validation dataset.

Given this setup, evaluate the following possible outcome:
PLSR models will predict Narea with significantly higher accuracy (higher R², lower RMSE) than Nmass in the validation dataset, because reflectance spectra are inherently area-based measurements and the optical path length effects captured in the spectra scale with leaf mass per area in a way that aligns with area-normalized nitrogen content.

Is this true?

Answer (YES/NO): NO